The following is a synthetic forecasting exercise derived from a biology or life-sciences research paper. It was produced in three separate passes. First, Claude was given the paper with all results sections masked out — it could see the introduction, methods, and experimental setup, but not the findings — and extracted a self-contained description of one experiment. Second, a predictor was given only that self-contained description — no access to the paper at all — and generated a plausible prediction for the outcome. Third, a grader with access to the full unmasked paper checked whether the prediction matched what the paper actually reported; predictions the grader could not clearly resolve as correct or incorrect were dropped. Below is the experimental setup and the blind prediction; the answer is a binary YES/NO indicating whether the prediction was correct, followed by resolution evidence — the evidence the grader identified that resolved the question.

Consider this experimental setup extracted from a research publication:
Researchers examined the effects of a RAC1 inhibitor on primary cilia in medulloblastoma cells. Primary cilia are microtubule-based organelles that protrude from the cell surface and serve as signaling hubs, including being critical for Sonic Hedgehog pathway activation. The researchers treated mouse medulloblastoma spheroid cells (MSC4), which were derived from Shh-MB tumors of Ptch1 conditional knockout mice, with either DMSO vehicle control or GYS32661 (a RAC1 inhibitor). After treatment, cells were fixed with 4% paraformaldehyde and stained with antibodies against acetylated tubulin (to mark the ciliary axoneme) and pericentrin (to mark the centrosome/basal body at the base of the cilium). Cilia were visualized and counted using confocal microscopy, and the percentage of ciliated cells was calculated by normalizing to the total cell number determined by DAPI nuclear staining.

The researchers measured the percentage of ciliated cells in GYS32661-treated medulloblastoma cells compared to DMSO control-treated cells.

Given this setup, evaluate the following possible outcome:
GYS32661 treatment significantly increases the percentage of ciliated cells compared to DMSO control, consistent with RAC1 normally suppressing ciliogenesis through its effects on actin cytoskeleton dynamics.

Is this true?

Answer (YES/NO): YES